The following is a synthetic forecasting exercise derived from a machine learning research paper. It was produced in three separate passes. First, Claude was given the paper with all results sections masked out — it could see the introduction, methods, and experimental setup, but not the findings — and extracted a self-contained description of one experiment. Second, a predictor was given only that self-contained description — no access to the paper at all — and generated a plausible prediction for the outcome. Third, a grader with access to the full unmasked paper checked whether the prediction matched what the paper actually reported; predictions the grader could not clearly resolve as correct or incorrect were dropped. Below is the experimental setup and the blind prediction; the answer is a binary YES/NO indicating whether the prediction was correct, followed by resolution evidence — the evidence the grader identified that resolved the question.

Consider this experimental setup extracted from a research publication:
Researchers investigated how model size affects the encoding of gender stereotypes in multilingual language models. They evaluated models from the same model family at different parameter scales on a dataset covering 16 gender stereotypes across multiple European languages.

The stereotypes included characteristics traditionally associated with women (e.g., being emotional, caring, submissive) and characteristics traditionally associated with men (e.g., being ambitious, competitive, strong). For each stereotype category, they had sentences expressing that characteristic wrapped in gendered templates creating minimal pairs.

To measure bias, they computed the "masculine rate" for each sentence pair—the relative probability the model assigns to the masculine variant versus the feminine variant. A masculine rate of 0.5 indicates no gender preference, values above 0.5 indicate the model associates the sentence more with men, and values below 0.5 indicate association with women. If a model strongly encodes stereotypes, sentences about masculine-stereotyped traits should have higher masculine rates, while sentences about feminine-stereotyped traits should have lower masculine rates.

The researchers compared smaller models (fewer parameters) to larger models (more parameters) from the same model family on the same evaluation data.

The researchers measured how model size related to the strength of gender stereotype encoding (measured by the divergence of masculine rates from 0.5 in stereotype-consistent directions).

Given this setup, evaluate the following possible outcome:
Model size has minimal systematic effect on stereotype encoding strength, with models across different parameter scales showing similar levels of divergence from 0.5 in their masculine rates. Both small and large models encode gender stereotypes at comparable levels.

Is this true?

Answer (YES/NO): NO